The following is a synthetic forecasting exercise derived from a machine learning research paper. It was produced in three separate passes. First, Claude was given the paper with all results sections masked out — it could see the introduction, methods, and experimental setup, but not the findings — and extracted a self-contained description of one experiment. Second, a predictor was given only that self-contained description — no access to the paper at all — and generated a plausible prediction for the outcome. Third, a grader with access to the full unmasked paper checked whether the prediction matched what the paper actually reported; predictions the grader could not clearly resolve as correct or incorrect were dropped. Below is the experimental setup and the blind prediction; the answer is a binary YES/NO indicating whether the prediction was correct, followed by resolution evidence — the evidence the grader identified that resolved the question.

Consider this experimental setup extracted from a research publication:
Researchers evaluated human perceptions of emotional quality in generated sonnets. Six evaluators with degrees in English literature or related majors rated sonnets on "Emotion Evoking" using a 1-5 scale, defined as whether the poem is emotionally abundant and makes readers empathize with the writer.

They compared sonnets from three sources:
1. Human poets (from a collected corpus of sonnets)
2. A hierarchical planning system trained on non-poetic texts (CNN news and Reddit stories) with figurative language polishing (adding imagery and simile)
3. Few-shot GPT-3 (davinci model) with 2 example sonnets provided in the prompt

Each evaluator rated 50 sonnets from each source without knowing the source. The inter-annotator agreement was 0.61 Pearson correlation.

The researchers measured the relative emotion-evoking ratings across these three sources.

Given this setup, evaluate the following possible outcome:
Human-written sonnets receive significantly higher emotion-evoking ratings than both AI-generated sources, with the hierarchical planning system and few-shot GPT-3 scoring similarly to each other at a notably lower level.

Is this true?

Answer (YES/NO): NO